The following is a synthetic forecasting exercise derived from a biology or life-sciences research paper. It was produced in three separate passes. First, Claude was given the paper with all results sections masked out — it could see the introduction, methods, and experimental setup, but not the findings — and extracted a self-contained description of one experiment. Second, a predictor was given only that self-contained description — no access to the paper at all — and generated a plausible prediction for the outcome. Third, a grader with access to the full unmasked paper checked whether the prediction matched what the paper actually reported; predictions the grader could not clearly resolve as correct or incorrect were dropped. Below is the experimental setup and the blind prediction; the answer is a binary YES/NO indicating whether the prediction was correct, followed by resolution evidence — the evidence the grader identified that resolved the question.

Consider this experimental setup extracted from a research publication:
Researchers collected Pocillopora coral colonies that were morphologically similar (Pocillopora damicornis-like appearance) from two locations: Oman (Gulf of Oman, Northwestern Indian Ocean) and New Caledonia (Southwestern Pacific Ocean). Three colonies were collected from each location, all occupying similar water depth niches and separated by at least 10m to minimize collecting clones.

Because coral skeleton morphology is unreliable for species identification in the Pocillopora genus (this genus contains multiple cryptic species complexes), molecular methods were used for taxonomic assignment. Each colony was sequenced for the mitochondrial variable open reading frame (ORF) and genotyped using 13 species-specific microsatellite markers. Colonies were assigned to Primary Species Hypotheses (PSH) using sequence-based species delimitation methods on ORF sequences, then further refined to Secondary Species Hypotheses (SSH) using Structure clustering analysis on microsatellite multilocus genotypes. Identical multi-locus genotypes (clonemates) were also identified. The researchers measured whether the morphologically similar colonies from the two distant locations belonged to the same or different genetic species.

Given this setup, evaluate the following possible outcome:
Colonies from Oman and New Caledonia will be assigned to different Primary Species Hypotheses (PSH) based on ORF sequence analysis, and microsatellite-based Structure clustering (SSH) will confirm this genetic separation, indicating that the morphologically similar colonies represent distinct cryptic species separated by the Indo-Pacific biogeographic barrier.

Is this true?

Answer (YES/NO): NO